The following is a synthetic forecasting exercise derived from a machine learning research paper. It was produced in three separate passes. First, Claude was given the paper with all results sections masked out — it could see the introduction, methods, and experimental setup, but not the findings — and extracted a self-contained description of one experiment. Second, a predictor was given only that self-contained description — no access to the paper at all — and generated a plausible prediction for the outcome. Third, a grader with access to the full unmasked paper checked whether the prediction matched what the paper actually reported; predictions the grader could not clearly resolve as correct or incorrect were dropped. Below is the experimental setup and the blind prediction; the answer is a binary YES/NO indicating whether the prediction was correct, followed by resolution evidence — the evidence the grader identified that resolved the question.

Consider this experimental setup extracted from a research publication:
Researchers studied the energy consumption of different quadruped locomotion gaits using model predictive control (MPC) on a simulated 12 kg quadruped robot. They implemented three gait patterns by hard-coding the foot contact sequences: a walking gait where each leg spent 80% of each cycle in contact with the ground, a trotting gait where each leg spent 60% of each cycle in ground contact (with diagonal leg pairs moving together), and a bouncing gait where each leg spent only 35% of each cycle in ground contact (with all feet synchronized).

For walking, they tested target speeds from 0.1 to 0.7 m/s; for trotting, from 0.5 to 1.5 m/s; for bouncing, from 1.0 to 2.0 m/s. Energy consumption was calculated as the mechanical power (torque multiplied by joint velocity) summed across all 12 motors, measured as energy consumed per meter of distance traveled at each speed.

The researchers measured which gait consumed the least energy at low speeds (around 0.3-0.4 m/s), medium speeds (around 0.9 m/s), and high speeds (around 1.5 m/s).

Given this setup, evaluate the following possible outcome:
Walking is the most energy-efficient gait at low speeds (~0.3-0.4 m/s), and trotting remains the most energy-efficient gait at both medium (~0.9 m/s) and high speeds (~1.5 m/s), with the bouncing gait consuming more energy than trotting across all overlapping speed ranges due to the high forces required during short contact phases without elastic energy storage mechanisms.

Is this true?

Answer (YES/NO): NO